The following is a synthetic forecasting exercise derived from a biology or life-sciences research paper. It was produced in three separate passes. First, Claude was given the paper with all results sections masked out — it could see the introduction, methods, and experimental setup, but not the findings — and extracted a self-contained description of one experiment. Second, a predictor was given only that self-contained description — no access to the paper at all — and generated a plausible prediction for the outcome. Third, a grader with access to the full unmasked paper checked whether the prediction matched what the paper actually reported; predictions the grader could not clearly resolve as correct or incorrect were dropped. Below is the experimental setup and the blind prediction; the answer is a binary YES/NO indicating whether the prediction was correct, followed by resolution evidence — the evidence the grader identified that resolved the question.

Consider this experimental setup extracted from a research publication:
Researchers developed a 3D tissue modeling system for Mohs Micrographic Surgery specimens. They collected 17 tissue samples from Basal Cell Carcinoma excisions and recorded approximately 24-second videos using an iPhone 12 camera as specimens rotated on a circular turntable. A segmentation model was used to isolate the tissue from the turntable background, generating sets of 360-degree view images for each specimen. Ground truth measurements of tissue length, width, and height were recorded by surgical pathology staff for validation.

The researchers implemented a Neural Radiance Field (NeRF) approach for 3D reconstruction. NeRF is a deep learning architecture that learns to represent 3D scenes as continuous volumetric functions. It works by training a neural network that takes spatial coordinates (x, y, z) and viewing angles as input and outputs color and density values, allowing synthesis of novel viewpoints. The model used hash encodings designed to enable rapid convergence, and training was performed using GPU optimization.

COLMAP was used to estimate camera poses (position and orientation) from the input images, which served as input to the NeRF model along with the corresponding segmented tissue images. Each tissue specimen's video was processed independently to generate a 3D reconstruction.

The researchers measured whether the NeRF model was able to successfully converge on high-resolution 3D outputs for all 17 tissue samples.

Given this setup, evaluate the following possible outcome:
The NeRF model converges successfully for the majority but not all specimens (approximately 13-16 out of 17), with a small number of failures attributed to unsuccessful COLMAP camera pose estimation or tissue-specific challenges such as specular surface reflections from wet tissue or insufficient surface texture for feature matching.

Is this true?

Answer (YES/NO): NO